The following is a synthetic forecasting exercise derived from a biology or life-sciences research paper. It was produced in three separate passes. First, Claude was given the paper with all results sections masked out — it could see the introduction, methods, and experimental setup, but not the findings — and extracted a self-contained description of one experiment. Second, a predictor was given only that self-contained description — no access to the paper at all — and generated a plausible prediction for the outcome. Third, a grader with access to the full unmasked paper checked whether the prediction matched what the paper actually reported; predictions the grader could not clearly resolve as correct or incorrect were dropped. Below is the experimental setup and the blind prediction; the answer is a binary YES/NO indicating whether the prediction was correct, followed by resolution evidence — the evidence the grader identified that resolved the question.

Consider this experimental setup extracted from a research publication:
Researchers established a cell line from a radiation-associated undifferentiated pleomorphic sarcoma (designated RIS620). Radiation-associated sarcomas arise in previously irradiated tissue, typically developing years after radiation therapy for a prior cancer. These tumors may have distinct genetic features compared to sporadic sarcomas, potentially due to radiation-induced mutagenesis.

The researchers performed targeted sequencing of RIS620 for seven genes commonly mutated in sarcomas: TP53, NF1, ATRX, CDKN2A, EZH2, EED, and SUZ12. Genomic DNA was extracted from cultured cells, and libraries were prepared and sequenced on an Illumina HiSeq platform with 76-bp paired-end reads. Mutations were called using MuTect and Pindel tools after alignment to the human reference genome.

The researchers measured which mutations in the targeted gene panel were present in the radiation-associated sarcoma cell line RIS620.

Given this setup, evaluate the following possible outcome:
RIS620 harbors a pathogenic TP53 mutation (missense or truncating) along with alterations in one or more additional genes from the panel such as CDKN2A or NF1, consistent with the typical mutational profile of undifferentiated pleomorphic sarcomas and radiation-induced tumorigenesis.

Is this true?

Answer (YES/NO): NO